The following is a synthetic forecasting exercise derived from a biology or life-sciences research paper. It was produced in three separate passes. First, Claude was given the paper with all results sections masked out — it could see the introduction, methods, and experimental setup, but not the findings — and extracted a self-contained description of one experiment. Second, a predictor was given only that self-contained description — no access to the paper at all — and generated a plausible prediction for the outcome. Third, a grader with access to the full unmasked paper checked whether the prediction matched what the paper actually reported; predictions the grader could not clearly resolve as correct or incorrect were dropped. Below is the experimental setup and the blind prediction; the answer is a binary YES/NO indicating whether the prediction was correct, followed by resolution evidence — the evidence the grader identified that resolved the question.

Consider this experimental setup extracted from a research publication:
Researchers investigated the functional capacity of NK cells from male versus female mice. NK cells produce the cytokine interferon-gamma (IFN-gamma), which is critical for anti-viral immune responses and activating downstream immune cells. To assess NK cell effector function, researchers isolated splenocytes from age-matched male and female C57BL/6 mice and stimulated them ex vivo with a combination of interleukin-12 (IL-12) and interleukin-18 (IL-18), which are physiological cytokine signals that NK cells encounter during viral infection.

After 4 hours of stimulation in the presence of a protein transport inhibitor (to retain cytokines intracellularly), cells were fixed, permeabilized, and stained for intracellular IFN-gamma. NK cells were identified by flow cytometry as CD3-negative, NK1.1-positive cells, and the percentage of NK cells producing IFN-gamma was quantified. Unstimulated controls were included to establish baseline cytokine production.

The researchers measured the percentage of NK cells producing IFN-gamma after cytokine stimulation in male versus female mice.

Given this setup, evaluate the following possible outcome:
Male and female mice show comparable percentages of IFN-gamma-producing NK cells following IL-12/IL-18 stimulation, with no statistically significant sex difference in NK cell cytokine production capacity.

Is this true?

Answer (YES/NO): NO